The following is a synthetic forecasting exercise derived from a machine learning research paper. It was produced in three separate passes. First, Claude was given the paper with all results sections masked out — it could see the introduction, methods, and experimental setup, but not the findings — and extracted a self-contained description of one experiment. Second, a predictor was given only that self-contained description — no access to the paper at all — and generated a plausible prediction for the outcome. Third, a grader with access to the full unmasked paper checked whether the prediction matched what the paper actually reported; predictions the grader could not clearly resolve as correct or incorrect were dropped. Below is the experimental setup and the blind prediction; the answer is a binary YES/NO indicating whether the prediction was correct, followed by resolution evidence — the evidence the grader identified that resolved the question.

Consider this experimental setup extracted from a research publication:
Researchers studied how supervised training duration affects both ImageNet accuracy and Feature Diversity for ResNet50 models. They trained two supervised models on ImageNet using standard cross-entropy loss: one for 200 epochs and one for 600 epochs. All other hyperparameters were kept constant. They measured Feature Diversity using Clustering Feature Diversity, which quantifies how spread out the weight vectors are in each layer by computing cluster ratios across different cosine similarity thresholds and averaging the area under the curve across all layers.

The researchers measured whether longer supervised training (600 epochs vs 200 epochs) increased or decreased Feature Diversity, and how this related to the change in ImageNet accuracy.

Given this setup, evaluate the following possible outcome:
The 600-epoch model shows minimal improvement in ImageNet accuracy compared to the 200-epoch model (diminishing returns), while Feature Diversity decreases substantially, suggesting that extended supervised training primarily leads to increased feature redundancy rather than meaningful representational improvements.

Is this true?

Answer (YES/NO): NO